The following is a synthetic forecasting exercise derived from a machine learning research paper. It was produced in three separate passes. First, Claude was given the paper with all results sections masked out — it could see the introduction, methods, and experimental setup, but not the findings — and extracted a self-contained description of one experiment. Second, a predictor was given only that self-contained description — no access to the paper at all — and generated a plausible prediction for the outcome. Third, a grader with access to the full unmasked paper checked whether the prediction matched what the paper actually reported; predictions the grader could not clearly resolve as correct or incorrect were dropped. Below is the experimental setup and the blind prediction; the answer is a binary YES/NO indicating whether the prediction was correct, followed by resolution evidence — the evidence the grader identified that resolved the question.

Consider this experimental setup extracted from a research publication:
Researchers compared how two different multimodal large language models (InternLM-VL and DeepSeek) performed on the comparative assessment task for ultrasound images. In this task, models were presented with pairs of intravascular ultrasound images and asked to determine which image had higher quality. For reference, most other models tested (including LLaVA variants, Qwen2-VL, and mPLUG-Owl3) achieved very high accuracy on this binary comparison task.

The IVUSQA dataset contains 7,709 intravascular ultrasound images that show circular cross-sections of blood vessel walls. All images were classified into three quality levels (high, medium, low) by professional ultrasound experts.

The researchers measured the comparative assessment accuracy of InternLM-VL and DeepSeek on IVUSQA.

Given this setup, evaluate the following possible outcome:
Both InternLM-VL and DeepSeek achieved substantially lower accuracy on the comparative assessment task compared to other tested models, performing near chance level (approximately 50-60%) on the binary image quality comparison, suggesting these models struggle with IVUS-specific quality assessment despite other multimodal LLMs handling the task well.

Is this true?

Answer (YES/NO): YES